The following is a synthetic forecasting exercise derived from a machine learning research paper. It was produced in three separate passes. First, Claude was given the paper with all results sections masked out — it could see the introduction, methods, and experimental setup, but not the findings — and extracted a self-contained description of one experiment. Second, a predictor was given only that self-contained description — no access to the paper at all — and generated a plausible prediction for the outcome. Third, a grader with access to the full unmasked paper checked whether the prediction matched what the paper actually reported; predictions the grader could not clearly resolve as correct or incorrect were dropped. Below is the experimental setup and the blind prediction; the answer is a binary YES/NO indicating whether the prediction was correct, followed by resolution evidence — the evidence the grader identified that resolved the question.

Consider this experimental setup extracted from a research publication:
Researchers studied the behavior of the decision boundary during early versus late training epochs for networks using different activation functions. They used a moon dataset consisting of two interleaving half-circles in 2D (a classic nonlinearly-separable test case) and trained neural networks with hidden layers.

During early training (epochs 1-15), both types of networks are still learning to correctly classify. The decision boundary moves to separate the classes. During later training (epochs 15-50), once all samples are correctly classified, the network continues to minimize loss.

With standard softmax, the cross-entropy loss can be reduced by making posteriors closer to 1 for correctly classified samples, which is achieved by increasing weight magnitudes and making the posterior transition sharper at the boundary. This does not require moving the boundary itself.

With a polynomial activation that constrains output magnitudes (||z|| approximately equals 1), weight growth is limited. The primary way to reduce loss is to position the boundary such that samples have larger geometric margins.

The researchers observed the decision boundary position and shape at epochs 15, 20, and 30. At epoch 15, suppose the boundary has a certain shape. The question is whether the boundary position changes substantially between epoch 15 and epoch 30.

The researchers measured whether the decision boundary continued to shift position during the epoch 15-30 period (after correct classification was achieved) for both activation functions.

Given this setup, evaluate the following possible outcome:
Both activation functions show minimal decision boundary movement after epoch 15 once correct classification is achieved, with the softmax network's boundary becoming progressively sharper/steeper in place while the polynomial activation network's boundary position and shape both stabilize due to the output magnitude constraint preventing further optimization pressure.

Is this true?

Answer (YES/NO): NO